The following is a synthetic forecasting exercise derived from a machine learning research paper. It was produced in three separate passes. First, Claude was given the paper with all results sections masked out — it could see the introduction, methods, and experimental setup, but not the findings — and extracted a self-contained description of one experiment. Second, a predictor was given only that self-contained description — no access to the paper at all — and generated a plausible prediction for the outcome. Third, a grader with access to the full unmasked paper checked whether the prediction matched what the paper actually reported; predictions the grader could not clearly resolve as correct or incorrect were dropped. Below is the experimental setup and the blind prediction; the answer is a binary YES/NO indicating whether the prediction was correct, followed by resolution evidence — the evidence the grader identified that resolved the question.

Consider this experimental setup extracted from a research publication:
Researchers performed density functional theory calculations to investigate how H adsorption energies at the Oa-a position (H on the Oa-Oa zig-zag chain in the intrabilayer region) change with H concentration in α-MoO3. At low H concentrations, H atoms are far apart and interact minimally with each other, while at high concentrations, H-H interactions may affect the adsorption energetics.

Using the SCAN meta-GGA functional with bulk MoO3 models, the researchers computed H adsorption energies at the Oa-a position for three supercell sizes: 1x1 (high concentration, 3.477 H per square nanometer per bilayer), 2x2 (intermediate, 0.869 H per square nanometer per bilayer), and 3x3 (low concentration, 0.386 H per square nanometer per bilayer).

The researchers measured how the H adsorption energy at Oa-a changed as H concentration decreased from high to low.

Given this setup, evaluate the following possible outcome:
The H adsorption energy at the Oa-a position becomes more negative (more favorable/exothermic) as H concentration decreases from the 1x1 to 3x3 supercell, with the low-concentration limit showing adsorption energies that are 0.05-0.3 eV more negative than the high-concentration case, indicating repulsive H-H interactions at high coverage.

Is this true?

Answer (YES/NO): NO